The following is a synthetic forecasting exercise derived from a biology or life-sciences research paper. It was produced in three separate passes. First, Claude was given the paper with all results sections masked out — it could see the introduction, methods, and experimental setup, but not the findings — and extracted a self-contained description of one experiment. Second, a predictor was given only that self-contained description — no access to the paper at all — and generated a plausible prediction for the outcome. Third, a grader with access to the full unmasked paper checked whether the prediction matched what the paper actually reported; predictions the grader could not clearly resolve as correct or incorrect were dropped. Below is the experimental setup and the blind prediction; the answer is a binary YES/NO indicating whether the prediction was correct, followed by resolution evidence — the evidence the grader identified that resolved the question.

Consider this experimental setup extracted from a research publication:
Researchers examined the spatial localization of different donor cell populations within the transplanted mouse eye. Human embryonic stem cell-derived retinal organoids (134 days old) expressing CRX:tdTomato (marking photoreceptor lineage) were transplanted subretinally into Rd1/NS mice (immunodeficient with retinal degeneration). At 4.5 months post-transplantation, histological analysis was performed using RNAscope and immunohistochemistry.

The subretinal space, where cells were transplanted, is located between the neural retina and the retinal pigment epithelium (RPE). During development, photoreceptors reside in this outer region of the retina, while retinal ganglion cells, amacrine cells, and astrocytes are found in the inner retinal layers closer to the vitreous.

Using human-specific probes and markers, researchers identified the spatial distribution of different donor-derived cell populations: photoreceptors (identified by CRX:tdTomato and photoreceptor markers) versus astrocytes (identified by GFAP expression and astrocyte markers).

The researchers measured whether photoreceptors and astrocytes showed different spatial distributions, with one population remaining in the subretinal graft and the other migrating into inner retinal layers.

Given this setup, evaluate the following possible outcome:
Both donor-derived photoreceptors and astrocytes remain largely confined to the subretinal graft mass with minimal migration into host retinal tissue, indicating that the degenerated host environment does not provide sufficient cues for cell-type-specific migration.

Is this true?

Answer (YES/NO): NO